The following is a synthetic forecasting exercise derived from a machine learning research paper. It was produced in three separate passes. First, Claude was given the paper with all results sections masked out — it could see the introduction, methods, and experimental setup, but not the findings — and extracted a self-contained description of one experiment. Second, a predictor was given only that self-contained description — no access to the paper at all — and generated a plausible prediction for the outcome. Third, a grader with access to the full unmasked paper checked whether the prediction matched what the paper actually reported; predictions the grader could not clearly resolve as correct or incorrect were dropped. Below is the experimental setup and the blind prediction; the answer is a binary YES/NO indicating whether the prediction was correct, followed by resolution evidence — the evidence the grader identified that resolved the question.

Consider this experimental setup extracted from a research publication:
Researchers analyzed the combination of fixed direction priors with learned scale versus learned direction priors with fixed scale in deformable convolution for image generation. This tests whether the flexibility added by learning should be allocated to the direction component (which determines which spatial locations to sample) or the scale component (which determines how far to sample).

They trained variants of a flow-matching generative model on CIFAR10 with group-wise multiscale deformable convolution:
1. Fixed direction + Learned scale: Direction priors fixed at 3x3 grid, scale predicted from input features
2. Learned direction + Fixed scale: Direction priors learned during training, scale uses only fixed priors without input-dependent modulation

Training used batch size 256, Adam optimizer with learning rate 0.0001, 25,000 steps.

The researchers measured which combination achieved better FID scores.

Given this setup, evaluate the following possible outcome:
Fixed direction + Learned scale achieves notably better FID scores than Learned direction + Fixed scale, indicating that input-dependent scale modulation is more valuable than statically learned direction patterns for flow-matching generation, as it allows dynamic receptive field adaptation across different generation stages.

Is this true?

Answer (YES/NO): YES